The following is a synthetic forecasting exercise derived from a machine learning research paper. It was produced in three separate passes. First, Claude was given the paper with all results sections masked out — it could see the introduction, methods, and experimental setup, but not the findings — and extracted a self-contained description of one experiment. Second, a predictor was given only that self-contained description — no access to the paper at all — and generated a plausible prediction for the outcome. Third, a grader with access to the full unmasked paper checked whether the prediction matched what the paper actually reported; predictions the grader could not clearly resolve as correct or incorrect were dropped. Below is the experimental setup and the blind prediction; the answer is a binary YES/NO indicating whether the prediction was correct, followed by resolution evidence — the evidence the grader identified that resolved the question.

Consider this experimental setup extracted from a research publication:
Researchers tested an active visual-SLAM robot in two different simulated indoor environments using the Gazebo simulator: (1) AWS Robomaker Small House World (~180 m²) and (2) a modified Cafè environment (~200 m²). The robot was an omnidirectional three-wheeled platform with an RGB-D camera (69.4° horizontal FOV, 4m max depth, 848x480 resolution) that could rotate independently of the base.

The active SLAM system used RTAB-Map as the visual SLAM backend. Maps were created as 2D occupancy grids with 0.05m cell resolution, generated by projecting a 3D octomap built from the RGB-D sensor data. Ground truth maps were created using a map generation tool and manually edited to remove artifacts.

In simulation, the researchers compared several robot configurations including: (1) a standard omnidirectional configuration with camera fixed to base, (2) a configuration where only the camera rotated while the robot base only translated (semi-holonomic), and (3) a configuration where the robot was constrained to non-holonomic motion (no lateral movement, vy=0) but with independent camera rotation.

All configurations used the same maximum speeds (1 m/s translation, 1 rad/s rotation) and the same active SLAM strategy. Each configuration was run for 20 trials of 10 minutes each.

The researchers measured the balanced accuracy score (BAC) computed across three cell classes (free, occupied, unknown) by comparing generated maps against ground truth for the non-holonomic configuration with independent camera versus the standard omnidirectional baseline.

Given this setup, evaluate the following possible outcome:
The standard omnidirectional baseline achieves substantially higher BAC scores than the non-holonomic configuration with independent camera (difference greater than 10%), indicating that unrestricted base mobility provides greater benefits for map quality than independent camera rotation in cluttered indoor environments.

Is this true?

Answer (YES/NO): NO